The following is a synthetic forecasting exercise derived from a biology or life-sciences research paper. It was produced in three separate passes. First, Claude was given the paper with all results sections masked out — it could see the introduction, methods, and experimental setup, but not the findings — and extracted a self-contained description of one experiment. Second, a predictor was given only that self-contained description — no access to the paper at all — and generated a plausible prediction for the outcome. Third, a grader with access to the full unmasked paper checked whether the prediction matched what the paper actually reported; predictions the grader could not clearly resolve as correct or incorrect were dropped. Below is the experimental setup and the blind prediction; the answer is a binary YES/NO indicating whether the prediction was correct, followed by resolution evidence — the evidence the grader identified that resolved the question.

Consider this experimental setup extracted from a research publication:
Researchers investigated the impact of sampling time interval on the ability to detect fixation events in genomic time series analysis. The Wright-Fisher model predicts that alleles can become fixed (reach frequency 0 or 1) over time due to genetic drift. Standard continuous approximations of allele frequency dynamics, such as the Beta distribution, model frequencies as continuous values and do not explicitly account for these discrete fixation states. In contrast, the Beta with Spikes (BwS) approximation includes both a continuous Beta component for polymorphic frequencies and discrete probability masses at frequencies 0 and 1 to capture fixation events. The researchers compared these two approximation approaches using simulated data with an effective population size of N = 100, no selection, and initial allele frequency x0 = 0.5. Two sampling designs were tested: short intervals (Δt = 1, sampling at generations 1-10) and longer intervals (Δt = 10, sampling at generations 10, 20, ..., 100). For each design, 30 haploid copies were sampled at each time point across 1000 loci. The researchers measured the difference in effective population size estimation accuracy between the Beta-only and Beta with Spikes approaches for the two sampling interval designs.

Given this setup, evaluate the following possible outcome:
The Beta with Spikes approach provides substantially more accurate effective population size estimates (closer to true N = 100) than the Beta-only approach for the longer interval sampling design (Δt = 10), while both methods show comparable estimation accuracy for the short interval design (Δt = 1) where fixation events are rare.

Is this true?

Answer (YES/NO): YES